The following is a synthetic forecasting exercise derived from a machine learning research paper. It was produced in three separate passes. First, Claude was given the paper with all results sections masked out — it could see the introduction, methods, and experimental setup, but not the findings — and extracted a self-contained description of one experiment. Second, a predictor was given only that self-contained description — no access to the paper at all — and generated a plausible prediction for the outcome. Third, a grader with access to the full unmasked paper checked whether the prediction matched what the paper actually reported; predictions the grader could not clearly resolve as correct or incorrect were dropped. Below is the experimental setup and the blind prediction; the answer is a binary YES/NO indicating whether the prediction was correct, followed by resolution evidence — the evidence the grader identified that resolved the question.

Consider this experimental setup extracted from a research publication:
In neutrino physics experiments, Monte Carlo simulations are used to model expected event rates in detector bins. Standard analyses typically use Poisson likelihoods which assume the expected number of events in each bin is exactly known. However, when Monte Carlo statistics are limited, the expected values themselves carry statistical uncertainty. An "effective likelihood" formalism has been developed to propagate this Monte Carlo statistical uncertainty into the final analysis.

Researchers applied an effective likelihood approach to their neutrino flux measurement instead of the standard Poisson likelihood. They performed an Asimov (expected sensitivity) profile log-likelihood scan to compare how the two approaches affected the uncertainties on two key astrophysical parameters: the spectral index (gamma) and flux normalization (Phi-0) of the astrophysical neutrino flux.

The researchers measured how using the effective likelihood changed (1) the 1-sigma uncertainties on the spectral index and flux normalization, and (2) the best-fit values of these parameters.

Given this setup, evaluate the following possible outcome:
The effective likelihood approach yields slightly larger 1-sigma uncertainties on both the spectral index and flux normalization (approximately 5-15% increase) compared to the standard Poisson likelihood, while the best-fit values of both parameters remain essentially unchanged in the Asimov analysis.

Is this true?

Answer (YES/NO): YES